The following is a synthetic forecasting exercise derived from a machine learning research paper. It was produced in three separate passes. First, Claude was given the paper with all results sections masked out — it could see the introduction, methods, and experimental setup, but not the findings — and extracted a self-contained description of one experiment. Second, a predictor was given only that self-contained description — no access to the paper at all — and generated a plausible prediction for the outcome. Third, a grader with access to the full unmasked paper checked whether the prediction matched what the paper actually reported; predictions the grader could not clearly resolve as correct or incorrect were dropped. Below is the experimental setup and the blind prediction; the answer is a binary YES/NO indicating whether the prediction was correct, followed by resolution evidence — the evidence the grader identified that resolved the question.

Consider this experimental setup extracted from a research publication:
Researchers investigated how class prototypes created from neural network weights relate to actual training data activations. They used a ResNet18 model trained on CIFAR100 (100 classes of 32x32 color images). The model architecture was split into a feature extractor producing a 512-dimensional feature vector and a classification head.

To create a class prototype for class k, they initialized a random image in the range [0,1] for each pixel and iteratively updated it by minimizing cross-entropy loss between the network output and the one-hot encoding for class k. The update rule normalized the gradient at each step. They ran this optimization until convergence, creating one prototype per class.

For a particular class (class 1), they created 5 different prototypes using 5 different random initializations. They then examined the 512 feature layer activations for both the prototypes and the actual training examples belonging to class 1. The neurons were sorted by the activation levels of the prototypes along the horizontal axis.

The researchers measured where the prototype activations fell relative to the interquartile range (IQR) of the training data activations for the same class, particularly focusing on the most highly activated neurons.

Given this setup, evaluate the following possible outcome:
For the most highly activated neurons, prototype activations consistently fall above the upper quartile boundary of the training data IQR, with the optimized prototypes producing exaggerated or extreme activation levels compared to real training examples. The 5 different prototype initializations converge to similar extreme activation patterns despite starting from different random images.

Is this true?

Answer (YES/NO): YES